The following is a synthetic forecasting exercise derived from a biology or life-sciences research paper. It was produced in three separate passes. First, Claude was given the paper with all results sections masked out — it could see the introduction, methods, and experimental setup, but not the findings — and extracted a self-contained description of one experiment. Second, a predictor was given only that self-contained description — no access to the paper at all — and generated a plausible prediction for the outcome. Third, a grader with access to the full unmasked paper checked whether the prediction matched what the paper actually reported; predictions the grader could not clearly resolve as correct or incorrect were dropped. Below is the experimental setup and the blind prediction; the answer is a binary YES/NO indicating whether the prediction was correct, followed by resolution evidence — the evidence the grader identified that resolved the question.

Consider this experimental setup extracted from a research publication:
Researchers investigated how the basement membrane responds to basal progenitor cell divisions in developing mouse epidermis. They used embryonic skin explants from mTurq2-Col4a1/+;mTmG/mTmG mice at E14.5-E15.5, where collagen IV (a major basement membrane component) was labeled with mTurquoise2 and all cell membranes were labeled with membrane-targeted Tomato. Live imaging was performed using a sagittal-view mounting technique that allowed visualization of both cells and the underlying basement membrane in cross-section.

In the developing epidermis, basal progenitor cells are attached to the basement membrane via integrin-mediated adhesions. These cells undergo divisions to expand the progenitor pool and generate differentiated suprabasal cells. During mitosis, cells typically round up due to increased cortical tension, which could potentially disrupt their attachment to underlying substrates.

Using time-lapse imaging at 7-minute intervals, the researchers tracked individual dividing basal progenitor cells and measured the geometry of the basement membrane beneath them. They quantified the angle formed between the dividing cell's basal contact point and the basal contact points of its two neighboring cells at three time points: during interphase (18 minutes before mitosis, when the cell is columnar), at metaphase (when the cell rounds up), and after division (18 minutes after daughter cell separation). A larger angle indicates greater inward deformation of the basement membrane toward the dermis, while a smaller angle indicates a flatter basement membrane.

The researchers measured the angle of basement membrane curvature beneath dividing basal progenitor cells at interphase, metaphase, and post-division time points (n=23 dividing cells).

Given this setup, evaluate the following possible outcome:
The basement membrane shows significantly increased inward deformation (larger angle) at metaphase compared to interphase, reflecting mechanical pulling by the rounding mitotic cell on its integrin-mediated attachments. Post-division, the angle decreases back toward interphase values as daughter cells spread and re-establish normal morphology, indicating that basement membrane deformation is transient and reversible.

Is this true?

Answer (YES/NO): YES